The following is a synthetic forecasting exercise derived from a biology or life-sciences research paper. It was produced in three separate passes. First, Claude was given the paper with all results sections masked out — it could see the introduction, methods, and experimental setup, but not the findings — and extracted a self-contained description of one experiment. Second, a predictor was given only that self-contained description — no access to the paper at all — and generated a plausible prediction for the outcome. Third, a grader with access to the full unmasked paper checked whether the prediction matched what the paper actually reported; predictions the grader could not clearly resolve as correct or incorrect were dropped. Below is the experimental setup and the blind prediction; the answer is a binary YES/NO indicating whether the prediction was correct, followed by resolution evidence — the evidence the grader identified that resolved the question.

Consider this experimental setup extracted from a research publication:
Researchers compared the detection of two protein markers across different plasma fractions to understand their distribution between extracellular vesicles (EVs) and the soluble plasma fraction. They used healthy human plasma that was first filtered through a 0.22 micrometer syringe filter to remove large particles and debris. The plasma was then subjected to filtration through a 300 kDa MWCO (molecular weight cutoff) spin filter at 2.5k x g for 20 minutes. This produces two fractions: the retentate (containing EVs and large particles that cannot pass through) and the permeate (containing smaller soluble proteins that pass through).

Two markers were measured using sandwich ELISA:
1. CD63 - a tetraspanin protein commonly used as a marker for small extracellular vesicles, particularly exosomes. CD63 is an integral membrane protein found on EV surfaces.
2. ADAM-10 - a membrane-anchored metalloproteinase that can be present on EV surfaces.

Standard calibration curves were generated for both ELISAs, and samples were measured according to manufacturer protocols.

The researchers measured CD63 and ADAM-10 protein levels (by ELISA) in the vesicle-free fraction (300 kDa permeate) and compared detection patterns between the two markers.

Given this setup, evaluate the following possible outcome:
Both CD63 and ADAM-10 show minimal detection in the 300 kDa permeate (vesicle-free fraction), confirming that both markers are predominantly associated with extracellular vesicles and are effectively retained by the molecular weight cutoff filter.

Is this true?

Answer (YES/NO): NO